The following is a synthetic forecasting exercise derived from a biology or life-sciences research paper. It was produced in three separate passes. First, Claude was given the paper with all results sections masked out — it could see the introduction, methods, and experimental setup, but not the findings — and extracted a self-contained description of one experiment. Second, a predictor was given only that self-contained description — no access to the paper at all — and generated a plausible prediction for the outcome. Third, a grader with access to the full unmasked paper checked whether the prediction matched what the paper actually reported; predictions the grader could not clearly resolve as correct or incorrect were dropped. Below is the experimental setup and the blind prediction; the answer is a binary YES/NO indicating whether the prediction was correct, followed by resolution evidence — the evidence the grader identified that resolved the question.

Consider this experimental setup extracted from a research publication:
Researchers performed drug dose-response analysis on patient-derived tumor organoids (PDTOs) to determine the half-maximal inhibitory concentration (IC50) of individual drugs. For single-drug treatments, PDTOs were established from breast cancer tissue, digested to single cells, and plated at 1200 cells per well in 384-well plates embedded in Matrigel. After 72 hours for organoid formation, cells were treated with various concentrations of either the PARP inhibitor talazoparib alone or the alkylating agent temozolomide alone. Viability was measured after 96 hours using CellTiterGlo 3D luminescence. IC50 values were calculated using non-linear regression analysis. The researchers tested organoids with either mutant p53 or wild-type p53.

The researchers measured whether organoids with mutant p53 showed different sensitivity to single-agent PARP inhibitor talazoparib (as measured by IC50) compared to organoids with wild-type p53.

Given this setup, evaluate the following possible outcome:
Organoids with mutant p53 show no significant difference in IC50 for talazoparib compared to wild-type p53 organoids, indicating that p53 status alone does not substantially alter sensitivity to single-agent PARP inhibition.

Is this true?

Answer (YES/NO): NO